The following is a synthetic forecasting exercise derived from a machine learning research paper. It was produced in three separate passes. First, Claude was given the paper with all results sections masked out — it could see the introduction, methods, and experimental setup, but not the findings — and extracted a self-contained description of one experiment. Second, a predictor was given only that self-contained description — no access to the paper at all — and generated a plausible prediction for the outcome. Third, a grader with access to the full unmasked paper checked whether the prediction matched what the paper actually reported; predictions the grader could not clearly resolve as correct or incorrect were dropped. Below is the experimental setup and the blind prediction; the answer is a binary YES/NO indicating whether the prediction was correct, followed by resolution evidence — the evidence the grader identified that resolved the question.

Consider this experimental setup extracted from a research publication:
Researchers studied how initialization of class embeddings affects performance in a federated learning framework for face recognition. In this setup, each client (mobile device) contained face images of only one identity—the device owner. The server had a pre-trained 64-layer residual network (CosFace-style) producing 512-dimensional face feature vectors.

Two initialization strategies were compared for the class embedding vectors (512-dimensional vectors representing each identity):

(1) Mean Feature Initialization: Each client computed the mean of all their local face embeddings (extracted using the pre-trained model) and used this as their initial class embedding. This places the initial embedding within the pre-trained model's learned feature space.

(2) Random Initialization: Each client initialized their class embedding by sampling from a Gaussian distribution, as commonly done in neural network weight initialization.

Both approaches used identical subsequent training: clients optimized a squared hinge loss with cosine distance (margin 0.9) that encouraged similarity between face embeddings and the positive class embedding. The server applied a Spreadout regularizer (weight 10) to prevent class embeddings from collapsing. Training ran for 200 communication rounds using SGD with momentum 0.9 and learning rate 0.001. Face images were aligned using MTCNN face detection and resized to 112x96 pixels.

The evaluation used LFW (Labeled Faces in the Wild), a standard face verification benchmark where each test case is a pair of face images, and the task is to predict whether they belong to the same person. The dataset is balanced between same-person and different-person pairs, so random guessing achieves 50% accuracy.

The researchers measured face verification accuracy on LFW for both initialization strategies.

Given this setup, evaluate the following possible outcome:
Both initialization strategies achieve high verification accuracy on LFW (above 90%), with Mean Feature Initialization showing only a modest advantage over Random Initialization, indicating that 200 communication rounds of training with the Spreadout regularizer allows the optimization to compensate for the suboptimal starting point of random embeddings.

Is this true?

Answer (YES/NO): NO